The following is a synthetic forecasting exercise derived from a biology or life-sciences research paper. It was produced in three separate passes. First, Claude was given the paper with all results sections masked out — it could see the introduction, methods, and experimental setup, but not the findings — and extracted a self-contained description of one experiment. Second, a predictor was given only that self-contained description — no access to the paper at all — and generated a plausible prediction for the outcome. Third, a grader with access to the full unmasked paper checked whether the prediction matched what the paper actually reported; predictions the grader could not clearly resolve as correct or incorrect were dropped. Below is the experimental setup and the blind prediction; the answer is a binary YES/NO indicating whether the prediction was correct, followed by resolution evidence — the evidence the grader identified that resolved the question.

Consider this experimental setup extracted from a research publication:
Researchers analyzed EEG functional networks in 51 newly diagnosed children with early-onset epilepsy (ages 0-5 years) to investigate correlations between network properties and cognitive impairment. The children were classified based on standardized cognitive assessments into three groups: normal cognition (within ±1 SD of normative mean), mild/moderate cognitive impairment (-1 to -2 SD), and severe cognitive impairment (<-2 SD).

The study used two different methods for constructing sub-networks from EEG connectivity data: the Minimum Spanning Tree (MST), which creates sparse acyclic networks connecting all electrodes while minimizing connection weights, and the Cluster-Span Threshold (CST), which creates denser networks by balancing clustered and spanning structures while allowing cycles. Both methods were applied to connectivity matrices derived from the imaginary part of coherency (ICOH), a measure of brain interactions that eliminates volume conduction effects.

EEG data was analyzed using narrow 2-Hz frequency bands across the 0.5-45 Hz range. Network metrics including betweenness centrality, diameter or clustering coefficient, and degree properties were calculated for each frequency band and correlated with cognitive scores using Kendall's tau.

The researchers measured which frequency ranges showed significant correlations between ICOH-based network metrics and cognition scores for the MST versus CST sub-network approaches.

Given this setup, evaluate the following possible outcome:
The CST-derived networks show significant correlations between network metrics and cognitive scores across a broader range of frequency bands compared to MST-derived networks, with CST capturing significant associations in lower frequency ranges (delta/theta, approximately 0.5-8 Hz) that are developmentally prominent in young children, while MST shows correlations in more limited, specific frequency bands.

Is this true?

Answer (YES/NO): NO